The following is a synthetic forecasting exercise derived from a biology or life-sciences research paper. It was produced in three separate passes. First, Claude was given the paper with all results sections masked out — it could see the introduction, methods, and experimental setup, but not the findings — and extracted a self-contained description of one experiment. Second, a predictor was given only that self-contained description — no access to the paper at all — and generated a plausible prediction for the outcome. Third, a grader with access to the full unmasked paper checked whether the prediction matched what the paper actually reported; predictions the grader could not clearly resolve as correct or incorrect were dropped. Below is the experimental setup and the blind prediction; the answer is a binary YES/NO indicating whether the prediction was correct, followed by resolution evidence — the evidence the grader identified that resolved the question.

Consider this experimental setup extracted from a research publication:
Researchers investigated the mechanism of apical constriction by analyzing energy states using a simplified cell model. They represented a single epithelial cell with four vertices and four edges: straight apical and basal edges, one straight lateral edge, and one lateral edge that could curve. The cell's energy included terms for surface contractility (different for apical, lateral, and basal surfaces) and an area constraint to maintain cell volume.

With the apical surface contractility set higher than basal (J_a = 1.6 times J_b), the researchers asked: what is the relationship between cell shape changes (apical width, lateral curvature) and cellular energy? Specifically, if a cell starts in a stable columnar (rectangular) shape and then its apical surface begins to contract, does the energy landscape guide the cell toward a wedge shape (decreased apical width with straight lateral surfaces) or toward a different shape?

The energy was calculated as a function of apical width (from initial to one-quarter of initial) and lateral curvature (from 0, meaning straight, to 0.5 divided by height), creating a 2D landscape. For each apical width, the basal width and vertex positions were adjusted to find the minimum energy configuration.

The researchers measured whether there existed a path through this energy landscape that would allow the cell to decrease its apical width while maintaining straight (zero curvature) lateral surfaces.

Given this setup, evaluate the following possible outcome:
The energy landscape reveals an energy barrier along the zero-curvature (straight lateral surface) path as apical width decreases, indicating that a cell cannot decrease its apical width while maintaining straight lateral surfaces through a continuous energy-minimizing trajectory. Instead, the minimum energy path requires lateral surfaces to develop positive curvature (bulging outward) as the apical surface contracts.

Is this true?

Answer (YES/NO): NO